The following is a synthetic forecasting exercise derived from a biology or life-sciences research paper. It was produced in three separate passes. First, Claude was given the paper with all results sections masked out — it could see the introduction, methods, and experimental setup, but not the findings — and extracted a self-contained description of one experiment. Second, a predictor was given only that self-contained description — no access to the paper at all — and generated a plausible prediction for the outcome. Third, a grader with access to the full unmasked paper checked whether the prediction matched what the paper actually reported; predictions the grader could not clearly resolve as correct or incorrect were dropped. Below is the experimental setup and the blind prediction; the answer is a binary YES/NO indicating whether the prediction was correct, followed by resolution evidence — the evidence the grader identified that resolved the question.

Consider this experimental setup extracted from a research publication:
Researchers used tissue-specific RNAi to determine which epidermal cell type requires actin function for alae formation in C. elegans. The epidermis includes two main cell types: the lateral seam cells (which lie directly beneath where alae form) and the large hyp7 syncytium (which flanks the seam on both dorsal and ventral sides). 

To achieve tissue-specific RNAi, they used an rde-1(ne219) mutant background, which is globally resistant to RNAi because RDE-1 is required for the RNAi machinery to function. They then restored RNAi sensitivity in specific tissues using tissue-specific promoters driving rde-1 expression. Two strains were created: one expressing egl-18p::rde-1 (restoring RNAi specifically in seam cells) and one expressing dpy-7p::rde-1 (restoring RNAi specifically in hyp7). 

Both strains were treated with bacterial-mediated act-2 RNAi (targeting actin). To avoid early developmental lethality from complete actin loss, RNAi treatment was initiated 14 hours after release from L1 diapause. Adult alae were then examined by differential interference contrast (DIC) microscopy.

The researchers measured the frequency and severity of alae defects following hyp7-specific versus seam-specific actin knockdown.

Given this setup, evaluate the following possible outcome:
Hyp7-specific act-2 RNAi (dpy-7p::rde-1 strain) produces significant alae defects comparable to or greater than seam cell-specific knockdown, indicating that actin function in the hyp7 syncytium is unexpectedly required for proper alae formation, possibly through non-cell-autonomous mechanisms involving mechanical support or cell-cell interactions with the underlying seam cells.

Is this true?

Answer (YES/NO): YES